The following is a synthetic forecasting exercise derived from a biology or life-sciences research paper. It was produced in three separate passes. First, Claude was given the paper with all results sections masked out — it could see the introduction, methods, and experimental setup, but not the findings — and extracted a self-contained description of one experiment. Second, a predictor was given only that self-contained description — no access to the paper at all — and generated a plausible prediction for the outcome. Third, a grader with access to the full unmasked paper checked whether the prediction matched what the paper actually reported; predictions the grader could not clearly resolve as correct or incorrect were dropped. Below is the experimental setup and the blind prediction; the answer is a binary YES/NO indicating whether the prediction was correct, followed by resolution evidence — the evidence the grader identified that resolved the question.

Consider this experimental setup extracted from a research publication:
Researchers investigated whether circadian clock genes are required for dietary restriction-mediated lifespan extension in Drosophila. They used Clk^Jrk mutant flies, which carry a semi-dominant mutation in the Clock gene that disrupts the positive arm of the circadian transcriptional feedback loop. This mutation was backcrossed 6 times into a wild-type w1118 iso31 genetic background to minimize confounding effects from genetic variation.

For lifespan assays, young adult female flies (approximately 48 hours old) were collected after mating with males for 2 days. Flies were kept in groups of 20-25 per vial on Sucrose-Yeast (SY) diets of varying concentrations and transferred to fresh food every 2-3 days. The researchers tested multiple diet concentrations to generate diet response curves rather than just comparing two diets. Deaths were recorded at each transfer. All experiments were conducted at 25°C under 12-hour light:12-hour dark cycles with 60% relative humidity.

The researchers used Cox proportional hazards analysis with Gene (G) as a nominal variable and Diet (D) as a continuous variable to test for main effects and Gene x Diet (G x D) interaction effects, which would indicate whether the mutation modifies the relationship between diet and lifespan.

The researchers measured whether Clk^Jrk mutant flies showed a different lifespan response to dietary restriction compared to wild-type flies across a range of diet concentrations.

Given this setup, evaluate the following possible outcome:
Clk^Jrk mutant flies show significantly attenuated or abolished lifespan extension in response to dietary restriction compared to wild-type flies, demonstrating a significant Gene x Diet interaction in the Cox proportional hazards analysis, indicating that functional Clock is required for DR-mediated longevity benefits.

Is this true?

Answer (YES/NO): YES